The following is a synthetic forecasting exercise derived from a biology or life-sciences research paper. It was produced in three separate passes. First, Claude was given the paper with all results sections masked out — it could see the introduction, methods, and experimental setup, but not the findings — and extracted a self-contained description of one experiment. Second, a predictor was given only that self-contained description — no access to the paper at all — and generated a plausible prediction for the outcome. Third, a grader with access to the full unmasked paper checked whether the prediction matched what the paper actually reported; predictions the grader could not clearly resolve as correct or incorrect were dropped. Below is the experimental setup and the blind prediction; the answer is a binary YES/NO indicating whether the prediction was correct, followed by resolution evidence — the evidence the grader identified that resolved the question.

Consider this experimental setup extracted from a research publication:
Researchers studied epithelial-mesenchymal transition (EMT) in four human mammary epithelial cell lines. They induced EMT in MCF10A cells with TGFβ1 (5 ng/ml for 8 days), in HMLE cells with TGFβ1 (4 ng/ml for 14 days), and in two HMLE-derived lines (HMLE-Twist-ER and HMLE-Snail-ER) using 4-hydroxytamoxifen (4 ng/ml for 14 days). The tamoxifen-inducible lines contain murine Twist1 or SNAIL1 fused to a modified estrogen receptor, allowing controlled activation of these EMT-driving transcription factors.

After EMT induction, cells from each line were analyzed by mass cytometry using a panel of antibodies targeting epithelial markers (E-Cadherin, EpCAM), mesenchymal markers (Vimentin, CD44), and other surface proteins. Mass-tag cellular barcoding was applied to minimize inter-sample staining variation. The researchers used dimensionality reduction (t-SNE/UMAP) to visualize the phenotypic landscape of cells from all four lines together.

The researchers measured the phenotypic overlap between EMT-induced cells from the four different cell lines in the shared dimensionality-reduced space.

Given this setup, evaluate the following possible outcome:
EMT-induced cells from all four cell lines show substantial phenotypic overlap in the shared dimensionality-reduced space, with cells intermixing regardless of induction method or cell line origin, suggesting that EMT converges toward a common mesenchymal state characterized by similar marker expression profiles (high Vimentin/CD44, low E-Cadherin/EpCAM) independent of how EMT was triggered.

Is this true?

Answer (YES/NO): NO